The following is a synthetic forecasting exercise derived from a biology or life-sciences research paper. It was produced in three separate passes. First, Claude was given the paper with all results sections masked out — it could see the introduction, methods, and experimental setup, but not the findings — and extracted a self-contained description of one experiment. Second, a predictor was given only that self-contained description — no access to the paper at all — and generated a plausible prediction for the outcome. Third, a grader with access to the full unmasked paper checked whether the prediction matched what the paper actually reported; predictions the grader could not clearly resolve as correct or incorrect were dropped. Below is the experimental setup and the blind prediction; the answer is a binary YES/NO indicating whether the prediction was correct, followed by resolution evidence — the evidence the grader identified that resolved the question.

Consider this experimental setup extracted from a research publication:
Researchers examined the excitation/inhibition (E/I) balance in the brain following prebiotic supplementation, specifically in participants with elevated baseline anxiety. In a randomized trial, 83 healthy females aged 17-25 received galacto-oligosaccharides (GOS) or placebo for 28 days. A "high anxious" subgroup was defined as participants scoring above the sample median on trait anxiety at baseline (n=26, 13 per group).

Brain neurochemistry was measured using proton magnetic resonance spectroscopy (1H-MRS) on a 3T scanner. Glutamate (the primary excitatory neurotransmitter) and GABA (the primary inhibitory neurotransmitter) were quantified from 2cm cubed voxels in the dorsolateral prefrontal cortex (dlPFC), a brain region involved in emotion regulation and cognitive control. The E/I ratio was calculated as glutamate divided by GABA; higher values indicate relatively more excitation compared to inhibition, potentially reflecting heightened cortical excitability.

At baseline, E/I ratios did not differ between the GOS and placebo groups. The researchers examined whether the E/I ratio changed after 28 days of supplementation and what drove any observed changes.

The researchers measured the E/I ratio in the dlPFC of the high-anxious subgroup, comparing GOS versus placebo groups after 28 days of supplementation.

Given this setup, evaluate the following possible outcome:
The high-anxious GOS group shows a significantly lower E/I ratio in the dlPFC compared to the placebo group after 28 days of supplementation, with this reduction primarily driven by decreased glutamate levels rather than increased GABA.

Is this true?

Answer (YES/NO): NO